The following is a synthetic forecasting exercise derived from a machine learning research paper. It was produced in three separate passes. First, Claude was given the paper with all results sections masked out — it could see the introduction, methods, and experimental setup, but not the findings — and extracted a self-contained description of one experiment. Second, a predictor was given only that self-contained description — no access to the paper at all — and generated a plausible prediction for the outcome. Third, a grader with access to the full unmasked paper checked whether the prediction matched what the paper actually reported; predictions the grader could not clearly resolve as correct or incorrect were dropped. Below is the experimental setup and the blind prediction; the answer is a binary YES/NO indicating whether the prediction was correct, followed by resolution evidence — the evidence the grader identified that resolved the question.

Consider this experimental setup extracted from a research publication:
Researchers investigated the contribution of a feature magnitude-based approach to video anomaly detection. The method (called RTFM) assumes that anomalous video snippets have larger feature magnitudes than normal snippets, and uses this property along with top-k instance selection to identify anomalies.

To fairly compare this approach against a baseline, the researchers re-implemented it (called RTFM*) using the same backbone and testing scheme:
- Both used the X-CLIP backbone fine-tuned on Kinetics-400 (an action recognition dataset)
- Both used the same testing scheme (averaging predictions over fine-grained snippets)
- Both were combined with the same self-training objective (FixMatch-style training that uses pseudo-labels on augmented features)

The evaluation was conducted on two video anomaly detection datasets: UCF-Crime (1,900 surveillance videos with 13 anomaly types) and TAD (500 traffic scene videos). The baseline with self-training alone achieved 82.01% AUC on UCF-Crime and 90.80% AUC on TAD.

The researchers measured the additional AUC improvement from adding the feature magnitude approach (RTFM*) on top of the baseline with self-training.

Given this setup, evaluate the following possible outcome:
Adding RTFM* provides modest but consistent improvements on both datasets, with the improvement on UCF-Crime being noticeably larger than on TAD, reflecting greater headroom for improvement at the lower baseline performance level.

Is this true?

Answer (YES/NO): YES